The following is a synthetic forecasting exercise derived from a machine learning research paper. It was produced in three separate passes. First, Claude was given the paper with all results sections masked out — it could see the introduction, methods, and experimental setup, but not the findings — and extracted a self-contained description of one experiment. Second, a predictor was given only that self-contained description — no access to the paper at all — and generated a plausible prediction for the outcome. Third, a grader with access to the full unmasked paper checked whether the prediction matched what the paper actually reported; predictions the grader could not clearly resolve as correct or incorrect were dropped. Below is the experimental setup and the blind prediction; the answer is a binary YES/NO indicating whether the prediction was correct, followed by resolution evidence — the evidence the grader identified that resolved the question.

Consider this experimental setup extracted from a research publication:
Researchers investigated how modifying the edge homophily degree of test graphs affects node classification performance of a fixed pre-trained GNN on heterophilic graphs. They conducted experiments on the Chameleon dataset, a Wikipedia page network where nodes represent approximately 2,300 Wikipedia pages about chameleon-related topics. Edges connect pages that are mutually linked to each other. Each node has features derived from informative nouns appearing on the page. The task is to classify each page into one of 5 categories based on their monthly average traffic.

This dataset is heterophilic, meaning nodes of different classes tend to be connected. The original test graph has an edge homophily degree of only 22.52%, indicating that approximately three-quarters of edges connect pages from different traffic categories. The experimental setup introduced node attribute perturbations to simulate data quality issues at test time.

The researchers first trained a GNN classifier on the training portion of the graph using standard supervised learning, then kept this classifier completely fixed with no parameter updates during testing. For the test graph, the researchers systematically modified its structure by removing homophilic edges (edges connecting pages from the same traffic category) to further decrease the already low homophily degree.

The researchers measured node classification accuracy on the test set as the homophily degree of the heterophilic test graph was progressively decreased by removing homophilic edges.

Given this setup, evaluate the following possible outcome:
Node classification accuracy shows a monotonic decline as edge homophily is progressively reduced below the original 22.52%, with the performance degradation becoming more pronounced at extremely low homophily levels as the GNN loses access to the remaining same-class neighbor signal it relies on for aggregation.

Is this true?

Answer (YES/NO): NO